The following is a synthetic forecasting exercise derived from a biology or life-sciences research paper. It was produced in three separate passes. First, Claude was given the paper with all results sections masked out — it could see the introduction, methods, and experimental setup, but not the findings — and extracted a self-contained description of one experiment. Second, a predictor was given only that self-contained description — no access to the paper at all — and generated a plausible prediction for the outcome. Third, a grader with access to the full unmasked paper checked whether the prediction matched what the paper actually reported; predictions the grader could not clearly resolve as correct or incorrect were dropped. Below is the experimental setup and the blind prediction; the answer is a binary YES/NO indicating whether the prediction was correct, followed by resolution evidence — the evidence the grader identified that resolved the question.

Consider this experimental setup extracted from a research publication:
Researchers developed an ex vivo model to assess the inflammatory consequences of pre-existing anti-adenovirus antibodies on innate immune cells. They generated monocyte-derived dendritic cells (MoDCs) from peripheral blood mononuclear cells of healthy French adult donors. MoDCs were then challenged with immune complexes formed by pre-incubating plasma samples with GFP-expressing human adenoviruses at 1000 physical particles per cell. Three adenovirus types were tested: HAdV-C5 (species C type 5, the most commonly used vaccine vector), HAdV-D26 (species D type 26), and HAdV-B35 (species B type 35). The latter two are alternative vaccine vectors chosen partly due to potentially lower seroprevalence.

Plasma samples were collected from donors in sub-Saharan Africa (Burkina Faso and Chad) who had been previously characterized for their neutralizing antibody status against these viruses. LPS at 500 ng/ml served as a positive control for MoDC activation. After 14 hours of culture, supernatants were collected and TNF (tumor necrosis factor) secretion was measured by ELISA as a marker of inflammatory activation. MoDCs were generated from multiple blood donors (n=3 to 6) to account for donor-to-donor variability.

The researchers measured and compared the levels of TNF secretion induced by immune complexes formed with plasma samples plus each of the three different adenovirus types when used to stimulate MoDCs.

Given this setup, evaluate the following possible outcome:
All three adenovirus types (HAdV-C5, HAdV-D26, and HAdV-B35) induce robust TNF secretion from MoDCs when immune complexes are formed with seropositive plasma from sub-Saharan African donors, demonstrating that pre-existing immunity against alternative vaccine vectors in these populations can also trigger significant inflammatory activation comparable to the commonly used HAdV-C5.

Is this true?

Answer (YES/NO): NO